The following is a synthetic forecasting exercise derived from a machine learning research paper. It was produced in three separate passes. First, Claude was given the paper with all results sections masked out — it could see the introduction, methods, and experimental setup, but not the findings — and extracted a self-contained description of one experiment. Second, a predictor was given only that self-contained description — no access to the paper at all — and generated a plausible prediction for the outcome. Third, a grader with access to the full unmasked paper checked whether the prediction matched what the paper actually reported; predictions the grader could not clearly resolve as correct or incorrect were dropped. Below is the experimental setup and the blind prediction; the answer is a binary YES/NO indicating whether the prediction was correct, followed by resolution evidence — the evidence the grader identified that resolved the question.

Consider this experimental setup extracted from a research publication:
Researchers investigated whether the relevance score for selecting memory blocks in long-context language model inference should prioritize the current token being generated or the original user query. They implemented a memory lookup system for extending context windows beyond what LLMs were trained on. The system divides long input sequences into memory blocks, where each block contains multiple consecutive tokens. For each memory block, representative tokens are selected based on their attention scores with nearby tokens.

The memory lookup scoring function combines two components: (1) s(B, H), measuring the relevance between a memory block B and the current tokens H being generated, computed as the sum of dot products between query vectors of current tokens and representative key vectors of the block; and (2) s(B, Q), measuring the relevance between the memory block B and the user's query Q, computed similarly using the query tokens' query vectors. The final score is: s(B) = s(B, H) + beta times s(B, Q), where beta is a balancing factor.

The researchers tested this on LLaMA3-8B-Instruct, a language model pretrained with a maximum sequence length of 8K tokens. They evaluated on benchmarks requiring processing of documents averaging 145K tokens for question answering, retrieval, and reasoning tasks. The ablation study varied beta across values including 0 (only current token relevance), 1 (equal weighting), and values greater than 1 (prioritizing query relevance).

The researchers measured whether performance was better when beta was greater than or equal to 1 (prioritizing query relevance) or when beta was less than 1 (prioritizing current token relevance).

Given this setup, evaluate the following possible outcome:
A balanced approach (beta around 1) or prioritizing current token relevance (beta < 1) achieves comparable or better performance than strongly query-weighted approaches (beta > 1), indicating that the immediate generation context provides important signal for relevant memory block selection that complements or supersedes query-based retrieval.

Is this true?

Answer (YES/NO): NO